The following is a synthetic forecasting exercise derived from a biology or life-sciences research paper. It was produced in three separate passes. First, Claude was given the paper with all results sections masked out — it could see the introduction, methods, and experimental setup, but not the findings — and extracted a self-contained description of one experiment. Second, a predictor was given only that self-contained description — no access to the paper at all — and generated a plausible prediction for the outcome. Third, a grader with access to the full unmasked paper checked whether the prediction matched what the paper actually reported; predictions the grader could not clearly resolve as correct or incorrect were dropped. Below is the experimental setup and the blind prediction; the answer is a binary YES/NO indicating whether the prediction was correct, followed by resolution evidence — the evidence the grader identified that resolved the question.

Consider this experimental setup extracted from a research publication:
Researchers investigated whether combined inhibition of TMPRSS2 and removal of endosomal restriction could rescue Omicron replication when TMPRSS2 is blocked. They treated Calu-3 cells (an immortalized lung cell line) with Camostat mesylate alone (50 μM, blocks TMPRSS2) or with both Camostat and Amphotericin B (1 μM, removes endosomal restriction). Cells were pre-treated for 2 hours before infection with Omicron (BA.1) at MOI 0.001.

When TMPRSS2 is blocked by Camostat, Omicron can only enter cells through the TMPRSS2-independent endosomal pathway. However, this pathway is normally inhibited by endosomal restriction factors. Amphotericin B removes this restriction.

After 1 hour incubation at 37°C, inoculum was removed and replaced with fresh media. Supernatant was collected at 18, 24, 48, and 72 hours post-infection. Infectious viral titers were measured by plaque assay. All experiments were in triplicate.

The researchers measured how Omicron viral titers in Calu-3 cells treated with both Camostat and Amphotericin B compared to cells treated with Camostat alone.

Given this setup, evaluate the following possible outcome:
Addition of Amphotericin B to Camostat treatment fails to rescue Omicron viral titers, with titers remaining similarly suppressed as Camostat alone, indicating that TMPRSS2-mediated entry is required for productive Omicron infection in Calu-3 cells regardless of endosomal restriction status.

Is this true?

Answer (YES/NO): NO